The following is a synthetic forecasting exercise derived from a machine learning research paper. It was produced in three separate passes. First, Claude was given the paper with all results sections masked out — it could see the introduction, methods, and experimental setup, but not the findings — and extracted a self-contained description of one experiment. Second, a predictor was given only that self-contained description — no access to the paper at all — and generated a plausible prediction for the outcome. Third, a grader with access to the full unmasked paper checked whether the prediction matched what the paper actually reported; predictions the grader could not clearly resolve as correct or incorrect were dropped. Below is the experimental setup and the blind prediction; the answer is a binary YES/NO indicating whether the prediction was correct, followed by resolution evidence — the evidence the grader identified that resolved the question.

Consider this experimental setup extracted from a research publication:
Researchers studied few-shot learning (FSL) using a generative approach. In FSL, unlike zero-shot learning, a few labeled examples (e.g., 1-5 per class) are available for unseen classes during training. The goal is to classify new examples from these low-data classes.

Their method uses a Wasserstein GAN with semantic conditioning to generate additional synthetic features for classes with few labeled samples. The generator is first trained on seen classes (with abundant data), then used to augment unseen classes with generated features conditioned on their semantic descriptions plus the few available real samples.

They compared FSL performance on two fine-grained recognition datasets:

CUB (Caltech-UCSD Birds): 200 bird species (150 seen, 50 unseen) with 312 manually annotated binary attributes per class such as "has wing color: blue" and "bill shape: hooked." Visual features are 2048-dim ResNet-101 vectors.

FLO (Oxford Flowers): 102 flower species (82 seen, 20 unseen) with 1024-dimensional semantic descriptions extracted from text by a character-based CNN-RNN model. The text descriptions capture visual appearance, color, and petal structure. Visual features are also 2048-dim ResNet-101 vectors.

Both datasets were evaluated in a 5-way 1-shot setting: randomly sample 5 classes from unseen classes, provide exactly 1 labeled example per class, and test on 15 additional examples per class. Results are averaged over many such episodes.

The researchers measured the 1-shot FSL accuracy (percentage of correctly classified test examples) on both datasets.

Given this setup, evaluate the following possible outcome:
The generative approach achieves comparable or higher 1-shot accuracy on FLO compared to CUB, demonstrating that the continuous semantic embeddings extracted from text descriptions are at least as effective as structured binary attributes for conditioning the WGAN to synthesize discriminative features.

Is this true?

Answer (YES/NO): YES